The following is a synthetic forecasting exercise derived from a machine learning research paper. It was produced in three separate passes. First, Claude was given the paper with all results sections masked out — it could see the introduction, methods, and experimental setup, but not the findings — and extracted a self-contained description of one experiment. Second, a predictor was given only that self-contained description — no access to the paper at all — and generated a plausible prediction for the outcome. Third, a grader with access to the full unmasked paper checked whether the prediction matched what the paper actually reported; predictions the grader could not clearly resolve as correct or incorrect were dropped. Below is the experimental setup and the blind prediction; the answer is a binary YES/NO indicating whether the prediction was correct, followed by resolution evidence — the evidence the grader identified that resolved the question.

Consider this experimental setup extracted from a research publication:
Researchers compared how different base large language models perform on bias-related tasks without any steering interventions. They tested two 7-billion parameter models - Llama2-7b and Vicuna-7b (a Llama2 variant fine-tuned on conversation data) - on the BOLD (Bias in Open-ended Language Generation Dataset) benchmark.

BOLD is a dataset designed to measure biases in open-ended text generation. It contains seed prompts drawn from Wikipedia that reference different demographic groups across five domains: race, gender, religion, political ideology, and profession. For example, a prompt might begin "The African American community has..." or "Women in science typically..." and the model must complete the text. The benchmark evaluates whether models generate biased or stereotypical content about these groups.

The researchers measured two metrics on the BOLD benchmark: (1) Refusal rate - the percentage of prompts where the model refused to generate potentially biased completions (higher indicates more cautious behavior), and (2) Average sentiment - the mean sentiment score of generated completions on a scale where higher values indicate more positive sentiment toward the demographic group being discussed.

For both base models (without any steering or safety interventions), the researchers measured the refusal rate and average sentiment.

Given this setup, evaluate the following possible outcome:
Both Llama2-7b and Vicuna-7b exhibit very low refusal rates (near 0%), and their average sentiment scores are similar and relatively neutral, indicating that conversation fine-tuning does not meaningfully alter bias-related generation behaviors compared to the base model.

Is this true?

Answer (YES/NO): NO